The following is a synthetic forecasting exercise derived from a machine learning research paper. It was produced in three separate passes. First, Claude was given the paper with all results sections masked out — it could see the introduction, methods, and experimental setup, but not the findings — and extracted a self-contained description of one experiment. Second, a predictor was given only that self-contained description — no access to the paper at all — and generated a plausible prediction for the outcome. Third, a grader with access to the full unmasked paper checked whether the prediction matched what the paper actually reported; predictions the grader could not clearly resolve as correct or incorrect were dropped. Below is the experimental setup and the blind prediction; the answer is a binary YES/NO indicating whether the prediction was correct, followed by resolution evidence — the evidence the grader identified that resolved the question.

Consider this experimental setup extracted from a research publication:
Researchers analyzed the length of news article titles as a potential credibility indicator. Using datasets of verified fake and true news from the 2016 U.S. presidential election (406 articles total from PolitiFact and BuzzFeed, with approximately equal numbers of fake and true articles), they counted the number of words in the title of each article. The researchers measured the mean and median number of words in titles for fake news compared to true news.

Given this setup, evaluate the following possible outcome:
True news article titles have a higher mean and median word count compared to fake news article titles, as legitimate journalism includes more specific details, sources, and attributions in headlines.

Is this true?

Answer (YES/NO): NO